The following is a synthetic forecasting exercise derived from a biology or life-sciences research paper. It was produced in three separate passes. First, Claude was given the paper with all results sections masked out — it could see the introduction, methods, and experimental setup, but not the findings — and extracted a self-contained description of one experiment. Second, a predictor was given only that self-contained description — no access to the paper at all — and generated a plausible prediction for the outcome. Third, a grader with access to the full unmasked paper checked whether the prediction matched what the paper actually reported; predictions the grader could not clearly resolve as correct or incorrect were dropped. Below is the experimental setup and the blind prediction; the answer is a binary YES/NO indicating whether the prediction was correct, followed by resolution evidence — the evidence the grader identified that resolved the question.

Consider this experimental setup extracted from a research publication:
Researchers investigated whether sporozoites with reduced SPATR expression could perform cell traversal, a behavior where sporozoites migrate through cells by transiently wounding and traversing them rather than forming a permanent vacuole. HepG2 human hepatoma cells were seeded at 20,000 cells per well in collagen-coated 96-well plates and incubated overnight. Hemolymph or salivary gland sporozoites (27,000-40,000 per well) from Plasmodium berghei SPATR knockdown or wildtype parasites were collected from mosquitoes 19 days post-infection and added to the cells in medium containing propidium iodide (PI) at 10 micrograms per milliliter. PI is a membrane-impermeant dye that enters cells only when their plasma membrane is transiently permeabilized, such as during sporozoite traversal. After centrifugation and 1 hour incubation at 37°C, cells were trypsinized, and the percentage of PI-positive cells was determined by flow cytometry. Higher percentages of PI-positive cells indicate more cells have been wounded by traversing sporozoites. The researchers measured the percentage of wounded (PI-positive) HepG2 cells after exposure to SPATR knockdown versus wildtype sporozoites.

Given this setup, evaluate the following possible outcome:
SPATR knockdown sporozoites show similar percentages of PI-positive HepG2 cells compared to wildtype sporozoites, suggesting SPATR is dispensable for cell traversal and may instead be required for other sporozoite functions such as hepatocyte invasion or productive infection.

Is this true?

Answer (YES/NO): NO